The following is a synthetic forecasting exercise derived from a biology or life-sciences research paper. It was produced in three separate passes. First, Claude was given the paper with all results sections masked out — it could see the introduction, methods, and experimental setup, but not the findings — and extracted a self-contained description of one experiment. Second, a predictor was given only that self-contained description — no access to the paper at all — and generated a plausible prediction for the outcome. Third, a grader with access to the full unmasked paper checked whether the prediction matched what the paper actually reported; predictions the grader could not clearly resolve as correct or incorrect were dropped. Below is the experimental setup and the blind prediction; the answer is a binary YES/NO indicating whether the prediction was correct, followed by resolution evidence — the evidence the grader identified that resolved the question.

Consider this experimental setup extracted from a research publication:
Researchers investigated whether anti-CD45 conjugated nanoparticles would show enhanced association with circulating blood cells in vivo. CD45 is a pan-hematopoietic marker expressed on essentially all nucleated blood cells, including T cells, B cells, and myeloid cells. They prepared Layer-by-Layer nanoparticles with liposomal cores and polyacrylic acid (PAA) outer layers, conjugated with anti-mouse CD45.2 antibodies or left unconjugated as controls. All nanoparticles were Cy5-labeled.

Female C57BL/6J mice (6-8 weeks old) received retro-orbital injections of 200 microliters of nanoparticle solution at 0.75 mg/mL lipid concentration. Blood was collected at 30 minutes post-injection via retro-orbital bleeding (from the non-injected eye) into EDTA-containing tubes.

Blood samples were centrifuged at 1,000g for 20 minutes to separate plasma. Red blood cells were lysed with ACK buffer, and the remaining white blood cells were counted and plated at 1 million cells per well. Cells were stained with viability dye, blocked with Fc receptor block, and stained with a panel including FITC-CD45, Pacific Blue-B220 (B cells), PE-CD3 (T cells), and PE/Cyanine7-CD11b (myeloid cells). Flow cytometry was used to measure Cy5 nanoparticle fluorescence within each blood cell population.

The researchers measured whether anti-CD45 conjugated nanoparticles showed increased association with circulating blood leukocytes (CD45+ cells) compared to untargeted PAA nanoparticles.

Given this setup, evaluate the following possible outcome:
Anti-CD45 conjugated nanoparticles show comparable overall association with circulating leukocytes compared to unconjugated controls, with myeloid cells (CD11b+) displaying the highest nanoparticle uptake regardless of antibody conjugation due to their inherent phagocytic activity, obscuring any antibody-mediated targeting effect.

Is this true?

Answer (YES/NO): NO